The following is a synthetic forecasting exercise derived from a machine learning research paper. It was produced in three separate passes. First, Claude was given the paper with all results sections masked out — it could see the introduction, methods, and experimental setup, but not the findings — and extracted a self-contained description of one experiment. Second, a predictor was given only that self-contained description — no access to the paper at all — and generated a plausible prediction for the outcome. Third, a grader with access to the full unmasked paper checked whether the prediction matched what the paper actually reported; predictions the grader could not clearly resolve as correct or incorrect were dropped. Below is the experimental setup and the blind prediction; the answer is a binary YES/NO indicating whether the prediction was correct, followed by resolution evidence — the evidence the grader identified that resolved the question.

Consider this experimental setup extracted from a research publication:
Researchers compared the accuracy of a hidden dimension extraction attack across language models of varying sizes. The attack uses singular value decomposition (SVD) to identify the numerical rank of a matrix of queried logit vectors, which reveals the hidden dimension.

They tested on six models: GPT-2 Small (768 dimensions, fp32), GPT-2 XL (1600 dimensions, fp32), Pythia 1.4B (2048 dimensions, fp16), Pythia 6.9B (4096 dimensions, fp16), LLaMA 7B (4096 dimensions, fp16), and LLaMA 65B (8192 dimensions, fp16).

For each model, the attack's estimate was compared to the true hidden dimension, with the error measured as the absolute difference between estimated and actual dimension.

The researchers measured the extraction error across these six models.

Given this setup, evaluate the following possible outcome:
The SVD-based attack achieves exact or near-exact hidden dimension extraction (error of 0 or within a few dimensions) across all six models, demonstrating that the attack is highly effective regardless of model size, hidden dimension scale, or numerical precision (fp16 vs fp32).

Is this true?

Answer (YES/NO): NO